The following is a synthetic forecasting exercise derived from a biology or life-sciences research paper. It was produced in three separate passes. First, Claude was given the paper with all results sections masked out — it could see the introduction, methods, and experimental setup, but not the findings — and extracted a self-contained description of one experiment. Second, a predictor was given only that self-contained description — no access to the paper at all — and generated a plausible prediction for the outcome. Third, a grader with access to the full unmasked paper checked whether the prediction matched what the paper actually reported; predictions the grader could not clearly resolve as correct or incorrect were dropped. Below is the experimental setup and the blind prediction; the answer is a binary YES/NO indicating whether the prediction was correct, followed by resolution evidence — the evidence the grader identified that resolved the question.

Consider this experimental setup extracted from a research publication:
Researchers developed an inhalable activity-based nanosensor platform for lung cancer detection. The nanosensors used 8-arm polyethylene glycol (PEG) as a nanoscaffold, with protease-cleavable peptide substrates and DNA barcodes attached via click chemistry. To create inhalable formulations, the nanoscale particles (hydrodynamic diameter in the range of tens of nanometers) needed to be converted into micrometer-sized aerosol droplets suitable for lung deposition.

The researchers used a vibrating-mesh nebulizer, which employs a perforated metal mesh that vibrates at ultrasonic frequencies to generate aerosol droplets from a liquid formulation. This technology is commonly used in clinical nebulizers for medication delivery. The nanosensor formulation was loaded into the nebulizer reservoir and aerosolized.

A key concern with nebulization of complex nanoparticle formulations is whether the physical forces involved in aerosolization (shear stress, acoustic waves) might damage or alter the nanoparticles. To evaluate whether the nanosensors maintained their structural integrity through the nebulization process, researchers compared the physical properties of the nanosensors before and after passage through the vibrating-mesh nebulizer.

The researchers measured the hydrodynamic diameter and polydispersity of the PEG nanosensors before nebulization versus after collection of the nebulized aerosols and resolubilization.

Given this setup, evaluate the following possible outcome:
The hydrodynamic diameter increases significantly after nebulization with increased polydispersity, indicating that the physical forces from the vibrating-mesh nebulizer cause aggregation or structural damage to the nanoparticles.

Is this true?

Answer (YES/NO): NO